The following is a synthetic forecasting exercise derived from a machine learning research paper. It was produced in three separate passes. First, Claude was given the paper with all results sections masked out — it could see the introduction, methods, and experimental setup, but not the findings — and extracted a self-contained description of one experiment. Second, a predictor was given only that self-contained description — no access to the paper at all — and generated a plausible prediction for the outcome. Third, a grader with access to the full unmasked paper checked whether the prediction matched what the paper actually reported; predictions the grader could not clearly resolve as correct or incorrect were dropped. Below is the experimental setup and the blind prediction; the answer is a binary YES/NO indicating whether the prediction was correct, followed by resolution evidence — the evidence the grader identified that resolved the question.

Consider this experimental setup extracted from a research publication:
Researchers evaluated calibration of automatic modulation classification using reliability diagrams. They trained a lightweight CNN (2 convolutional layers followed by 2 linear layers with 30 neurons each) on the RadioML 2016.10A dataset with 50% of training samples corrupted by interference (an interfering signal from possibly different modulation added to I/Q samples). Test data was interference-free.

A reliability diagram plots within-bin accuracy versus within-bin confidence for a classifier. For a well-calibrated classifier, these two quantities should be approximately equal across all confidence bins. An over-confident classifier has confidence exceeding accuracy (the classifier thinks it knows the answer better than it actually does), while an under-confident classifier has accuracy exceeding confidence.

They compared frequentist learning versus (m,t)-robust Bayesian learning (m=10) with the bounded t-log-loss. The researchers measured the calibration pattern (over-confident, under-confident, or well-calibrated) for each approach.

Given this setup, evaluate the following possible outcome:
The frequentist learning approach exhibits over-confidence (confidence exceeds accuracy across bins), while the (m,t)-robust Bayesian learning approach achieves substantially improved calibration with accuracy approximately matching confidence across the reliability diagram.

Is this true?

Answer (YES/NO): NO